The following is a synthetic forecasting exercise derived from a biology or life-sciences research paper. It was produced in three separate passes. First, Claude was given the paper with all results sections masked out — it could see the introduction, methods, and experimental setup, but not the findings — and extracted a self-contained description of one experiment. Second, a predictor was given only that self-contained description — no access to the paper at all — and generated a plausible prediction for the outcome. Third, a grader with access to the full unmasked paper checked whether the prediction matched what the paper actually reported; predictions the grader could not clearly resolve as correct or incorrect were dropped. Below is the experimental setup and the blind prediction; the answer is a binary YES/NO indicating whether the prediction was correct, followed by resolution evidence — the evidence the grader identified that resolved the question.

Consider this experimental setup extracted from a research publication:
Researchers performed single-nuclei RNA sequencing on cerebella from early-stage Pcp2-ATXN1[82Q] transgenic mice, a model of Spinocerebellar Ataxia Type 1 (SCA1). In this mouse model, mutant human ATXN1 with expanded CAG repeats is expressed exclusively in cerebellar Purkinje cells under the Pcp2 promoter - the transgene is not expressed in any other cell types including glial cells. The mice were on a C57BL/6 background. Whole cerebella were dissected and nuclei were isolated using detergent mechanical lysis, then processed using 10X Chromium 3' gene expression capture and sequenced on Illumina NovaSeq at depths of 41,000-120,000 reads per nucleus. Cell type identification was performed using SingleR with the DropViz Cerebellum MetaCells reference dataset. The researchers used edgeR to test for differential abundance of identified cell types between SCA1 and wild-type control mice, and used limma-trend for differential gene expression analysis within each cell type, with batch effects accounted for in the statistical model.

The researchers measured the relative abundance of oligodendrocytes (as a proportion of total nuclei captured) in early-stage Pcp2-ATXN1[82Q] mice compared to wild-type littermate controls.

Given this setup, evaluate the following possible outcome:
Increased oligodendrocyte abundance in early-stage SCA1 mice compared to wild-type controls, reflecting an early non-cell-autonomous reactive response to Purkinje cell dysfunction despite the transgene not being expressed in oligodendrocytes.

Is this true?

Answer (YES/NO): NO